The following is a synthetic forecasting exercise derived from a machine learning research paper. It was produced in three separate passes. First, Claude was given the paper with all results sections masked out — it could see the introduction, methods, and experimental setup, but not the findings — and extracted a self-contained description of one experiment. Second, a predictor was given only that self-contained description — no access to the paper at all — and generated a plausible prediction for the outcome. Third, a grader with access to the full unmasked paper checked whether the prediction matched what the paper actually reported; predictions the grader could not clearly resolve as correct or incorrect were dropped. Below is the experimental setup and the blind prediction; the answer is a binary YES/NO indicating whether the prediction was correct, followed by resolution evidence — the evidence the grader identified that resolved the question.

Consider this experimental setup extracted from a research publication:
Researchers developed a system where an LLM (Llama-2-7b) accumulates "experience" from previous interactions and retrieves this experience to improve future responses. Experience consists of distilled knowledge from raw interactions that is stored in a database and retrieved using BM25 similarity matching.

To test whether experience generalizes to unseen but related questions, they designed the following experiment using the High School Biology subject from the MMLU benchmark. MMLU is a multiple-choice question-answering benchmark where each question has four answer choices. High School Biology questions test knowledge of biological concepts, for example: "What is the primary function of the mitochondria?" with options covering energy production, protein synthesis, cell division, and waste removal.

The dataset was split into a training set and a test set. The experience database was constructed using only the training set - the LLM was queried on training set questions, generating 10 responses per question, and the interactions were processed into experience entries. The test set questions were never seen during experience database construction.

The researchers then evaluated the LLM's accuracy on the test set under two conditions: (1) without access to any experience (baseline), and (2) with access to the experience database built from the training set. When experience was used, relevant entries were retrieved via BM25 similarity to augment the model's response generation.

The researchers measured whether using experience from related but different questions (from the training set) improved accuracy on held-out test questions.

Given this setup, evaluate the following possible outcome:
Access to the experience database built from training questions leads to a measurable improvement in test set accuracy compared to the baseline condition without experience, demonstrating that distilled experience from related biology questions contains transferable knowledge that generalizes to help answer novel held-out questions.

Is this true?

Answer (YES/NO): YES